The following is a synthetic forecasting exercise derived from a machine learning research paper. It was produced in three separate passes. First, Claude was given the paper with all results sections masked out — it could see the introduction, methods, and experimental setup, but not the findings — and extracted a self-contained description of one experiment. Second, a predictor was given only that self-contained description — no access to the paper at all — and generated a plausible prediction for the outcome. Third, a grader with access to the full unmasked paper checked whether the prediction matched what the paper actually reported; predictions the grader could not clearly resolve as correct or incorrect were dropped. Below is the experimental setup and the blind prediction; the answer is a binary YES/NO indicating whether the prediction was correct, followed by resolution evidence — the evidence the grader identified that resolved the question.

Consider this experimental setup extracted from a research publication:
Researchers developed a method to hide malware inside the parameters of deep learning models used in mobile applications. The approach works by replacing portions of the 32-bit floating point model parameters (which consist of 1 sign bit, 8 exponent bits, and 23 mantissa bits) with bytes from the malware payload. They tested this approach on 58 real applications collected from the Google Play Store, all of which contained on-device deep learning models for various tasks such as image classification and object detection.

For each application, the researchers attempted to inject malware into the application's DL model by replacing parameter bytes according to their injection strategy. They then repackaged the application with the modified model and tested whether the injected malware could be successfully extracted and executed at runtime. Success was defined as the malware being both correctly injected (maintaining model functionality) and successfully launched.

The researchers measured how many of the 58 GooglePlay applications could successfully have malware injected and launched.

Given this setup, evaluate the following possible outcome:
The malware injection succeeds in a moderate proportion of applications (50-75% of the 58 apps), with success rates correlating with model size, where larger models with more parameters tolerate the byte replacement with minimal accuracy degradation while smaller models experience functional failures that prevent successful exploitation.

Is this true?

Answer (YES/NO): NO